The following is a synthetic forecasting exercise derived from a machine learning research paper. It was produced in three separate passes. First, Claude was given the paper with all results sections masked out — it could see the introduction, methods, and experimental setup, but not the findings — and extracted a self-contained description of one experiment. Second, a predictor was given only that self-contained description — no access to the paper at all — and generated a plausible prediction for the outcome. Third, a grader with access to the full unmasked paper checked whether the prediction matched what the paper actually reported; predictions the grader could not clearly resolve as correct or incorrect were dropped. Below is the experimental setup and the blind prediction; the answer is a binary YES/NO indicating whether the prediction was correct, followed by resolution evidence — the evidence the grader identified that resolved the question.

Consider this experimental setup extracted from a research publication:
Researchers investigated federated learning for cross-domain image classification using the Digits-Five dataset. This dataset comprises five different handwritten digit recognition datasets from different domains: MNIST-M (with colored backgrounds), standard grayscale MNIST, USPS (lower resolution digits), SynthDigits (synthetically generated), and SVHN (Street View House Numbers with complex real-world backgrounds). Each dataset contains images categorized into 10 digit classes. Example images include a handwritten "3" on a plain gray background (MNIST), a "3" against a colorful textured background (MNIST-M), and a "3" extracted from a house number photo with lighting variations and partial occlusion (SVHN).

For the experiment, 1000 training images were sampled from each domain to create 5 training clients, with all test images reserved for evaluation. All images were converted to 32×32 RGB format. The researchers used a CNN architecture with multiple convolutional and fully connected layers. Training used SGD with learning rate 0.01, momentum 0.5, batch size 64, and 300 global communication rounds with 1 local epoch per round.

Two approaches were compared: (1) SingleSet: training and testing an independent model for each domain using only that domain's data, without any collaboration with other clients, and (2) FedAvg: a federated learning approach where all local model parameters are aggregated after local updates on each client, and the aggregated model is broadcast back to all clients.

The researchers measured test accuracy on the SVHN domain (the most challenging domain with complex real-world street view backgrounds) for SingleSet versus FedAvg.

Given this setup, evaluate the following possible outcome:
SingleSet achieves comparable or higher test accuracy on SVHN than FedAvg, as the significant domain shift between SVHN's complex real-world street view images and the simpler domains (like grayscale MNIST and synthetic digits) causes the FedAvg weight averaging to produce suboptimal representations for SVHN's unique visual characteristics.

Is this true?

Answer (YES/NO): NO